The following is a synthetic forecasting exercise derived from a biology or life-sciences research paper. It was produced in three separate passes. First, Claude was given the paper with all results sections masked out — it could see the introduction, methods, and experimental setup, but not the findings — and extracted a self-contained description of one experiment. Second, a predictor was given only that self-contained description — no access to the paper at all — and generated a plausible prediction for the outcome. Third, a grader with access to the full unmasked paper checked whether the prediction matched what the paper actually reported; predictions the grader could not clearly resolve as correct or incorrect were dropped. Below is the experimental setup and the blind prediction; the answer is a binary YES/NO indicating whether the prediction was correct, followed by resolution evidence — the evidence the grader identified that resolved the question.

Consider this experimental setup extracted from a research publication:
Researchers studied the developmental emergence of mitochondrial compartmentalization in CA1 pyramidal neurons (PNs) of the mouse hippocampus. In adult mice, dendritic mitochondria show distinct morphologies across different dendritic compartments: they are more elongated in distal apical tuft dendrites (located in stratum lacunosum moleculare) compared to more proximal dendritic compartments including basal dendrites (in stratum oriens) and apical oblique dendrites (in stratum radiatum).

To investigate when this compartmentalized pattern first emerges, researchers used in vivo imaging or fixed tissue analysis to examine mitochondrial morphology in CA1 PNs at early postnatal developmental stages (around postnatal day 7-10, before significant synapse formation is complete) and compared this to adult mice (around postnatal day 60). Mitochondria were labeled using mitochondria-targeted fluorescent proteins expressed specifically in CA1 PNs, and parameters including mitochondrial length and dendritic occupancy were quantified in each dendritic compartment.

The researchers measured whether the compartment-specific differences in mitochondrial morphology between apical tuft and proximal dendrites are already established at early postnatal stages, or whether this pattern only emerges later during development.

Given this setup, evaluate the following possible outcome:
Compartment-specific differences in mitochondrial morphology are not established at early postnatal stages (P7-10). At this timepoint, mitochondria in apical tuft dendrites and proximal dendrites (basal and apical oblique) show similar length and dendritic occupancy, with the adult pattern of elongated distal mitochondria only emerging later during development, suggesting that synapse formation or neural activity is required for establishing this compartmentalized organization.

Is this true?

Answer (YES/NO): NO